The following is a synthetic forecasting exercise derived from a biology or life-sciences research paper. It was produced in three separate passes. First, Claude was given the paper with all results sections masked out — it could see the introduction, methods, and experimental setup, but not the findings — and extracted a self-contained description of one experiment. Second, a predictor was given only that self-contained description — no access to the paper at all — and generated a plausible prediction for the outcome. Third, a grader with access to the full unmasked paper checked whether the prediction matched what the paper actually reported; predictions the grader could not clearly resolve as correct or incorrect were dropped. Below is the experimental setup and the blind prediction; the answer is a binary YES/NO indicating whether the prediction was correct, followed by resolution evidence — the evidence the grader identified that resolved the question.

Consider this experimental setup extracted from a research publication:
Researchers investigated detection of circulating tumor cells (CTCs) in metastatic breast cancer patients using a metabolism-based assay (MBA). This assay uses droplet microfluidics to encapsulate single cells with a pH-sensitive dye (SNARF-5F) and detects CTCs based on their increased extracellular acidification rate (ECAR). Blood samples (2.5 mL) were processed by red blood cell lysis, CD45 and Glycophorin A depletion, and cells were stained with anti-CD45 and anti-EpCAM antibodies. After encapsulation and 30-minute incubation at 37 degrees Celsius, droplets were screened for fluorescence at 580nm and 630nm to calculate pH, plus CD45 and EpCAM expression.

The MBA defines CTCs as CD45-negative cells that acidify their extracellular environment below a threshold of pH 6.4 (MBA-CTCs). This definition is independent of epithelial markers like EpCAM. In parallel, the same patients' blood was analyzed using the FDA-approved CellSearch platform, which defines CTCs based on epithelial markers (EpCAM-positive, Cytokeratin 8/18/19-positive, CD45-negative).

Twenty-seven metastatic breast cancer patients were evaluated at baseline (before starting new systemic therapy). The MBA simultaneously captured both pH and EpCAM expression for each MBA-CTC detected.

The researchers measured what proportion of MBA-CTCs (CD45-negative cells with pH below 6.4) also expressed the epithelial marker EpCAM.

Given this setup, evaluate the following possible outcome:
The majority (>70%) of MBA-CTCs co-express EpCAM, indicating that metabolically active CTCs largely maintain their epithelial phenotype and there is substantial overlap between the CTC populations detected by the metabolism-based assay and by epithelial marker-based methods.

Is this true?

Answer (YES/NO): NO